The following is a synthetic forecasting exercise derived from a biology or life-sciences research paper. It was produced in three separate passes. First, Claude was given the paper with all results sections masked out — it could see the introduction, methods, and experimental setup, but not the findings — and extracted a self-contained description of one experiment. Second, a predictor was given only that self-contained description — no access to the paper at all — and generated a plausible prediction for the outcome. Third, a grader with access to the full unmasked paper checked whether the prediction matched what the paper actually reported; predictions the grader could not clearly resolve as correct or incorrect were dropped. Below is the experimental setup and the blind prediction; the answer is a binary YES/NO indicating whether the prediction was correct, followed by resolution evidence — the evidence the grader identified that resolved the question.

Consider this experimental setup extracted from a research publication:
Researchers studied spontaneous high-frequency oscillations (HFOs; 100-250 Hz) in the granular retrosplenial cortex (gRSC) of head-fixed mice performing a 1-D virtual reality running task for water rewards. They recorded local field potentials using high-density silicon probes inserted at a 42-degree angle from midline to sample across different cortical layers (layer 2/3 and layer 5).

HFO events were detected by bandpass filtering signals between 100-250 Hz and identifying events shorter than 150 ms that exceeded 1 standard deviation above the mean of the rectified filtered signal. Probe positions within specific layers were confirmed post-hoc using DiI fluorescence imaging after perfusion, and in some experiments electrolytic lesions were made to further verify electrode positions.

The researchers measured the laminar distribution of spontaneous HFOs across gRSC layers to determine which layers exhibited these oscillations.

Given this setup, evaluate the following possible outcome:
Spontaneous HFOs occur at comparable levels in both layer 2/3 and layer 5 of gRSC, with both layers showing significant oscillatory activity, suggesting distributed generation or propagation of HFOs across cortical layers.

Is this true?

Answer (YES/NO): NO